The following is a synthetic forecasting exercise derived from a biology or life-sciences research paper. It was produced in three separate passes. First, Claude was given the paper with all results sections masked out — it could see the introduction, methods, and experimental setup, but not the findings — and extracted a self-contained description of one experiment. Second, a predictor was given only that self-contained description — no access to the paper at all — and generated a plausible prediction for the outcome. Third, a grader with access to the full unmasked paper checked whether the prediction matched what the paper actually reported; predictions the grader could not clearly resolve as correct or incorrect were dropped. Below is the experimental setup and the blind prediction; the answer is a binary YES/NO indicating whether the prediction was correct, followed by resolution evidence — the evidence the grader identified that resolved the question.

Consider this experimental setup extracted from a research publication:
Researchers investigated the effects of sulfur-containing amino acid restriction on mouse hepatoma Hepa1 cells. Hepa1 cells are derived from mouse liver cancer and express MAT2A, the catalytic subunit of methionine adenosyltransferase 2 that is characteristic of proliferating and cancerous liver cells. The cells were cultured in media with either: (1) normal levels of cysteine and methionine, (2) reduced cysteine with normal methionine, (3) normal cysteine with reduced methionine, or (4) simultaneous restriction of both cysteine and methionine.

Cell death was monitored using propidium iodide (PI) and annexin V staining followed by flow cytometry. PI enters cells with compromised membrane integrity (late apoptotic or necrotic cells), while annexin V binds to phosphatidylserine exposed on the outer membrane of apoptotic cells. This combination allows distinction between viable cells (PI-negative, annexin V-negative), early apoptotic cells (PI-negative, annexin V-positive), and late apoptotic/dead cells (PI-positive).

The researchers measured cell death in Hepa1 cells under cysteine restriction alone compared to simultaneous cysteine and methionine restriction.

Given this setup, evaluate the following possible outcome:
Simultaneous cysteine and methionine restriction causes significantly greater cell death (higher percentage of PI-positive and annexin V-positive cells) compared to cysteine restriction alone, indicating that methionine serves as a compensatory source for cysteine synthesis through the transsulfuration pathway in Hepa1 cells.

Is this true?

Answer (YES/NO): NO